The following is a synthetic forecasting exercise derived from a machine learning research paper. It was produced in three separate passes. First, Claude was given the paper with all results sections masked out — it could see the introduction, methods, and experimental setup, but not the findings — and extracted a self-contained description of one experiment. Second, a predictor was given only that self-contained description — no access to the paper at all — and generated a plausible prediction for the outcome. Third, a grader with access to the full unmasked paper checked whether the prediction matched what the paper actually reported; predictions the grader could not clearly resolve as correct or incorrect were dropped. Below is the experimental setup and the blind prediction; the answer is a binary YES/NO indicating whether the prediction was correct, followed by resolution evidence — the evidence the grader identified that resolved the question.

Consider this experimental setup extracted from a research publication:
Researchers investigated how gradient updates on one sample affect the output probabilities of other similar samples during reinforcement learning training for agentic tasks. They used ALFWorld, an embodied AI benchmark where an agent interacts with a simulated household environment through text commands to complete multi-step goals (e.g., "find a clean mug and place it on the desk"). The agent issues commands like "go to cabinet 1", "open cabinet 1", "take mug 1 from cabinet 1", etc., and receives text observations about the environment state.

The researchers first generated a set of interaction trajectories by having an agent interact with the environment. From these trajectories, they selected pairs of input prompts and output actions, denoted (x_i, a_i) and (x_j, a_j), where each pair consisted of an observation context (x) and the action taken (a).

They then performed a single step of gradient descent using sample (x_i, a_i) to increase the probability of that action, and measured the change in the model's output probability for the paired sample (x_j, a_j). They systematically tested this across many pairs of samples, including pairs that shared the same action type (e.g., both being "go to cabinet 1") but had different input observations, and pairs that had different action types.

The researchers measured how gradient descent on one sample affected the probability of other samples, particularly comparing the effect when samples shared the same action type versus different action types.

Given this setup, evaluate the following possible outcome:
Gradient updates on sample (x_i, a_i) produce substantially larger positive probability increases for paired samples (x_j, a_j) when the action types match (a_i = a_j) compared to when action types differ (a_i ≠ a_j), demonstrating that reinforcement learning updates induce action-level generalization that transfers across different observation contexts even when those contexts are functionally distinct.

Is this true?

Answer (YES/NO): YES